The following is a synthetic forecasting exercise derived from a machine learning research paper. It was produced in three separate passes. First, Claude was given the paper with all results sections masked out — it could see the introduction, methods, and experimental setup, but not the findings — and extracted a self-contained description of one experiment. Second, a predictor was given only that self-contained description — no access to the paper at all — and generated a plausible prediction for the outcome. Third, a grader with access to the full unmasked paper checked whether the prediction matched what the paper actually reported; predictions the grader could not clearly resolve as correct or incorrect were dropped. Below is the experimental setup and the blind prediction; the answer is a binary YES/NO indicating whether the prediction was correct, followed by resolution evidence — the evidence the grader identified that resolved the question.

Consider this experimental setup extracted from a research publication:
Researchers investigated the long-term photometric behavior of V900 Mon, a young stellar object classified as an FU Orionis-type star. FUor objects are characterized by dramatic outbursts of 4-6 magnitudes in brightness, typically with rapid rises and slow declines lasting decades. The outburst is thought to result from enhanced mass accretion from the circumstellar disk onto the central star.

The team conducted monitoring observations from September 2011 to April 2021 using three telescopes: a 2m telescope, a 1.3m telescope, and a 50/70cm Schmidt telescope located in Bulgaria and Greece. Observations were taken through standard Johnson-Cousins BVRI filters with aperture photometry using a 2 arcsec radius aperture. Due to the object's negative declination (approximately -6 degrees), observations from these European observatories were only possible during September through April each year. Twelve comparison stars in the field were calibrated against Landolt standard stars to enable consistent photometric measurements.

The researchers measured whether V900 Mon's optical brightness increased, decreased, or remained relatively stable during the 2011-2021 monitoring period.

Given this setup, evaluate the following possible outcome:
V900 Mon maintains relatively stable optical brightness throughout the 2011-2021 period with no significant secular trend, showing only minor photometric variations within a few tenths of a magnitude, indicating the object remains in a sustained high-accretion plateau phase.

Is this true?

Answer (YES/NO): NO